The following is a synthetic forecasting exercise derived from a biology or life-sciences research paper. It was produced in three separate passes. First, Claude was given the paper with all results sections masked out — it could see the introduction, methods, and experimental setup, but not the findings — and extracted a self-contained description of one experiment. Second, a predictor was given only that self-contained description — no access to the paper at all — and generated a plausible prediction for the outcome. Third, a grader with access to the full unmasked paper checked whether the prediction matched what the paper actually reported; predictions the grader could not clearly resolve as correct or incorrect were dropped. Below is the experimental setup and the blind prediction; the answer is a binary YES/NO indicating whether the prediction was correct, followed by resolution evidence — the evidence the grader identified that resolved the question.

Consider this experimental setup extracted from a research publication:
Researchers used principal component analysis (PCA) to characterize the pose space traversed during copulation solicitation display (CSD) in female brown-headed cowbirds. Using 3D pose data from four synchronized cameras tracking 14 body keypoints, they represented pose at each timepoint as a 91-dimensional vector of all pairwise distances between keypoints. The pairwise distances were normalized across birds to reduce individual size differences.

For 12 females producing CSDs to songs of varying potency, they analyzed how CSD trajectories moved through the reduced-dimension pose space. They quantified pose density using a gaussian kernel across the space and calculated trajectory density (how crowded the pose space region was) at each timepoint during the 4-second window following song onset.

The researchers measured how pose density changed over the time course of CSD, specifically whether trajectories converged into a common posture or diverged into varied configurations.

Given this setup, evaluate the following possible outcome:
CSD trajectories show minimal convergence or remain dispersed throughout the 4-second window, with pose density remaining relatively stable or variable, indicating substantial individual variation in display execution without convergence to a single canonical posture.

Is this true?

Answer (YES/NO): NO